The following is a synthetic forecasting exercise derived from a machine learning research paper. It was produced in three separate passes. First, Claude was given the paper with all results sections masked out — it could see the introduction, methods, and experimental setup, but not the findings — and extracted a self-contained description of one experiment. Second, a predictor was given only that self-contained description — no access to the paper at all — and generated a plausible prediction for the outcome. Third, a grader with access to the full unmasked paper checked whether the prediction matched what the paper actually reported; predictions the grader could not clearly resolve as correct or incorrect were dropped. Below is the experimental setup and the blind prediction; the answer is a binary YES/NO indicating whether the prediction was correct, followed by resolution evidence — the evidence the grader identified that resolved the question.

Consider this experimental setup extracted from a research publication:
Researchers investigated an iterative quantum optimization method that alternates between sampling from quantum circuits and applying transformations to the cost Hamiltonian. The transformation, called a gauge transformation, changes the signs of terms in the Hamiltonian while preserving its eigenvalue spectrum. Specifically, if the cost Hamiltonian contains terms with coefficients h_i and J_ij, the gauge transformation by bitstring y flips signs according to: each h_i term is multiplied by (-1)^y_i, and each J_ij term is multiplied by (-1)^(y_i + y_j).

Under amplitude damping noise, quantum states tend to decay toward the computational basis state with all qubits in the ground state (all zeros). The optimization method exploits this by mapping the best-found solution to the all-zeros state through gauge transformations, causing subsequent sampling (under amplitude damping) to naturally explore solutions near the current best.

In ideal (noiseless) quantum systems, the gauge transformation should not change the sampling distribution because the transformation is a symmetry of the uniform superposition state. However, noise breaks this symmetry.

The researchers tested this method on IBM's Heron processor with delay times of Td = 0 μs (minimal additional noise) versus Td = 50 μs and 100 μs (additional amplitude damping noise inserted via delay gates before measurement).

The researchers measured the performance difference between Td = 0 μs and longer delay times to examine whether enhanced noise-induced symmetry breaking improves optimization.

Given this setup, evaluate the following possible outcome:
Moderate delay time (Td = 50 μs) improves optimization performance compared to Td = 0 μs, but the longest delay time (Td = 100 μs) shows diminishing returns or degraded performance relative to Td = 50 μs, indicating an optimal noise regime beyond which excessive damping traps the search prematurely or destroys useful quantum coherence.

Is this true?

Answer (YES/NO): NO